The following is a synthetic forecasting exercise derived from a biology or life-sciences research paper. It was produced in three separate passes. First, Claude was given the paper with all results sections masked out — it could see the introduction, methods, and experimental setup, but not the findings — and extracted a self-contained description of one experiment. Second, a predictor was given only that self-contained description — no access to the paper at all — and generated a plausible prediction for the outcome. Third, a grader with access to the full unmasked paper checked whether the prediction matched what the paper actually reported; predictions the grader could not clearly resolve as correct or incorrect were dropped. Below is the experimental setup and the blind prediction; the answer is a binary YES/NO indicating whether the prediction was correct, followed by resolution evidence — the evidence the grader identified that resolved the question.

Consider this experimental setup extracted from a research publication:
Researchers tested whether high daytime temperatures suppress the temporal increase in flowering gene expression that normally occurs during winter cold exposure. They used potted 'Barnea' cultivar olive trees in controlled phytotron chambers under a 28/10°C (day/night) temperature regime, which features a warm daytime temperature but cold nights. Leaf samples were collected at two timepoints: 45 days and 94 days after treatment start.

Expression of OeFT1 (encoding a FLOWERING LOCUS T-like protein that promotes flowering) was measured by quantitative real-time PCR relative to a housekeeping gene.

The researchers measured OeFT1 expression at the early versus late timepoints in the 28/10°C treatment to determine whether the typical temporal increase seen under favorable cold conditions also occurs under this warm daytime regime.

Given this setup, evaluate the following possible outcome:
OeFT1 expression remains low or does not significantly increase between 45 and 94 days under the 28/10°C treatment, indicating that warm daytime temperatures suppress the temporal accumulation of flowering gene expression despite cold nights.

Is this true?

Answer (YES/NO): YES